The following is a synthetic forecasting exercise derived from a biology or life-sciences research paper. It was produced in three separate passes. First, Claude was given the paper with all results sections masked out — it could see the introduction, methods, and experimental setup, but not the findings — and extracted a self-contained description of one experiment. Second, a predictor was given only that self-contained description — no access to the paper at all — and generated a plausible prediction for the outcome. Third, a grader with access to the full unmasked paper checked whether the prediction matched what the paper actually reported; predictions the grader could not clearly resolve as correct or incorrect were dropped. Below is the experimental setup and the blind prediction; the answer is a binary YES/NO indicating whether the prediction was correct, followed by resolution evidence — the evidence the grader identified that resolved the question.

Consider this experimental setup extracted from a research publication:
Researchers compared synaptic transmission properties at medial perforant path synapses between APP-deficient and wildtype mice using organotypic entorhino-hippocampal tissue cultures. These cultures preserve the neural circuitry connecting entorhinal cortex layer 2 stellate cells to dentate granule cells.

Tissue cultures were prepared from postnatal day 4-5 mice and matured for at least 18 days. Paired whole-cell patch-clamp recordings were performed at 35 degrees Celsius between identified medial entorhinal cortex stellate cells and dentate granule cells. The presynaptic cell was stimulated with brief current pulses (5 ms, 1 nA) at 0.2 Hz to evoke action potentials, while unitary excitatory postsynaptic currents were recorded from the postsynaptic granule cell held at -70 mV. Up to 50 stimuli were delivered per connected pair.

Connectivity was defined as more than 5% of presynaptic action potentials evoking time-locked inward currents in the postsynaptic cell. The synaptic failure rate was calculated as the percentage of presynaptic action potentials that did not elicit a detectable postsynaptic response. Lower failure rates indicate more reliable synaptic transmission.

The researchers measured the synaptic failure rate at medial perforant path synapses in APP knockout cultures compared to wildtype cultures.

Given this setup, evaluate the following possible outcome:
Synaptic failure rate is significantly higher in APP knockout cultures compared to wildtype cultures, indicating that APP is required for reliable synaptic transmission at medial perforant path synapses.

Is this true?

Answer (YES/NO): NO